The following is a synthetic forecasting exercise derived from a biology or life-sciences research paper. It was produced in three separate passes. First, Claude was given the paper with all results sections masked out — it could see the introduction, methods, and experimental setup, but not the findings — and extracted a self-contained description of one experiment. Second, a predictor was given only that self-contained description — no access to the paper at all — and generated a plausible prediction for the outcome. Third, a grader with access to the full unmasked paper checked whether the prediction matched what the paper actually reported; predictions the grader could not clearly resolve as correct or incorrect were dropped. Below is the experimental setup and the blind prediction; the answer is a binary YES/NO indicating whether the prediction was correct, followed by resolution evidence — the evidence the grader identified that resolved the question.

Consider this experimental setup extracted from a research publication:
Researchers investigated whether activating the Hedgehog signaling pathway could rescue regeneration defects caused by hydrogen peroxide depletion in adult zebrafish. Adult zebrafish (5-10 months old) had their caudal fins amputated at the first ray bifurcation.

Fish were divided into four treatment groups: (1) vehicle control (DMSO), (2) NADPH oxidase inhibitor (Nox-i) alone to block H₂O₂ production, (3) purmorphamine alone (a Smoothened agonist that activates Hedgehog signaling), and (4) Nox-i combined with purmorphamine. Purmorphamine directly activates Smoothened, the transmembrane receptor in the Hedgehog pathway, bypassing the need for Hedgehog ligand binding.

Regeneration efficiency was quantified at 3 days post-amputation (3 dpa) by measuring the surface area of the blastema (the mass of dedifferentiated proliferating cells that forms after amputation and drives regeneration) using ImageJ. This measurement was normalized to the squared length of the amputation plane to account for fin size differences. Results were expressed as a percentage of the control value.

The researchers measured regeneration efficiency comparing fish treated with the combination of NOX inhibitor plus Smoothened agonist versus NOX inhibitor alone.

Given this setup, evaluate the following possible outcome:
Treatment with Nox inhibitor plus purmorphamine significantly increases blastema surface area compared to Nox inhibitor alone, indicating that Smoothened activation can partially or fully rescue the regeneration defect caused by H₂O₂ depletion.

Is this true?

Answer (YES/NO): YES